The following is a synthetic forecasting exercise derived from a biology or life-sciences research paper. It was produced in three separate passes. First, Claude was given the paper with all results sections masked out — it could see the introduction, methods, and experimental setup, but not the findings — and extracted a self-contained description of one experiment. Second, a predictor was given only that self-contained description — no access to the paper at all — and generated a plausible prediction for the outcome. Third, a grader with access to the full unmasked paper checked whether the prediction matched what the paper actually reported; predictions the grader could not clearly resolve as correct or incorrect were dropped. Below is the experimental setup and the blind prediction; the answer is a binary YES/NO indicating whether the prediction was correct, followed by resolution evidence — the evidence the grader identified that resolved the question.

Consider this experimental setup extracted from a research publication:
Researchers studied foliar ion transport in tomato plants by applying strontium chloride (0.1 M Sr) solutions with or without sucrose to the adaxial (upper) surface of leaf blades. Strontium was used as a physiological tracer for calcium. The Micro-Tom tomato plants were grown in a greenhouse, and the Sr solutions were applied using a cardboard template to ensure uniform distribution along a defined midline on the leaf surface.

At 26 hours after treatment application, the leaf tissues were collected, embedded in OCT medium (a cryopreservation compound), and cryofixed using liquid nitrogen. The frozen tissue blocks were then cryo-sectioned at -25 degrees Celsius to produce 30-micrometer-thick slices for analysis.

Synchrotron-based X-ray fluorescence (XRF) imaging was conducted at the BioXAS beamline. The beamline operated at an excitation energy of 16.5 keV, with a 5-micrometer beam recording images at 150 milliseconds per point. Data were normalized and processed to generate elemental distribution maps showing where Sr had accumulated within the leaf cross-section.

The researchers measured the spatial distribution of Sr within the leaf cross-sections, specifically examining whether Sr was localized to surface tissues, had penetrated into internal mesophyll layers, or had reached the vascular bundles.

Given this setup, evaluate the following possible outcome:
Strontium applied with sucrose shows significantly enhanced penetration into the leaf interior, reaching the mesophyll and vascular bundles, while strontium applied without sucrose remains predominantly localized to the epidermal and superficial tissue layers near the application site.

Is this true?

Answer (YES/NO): NO